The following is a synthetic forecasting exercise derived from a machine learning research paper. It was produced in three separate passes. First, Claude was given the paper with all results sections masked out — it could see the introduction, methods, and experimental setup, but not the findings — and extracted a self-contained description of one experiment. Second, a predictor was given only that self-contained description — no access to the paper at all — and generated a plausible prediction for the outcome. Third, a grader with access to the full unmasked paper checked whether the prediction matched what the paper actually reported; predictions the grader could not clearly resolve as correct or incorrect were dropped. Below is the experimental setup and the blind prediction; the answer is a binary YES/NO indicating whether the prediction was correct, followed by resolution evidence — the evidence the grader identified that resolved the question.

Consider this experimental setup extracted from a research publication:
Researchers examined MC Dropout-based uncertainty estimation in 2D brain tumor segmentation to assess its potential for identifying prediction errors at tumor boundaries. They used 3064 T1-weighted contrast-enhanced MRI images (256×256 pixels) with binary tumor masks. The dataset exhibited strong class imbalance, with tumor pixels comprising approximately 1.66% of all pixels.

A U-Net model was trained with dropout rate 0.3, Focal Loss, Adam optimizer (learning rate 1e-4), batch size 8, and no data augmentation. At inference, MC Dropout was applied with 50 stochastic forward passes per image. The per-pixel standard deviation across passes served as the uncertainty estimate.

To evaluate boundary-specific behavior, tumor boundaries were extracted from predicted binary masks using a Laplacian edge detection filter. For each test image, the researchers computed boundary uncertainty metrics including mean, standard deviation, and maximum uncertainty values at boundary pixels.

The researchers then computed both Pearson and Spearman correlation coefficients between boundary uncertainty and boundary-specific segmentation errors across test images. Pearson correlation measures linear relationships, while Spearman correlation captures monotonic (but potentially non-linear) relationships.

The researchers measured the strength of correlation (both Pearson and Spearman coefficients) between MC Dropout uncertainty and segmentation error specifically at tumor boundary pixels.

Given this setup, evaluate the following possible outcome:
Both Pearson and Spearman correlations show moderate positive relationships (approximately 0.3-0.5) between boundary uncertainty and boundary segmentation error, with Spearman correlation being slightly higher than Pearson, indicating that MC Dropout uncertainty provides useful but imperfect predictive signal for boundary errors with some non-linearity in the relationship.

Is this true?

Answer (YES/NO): NO